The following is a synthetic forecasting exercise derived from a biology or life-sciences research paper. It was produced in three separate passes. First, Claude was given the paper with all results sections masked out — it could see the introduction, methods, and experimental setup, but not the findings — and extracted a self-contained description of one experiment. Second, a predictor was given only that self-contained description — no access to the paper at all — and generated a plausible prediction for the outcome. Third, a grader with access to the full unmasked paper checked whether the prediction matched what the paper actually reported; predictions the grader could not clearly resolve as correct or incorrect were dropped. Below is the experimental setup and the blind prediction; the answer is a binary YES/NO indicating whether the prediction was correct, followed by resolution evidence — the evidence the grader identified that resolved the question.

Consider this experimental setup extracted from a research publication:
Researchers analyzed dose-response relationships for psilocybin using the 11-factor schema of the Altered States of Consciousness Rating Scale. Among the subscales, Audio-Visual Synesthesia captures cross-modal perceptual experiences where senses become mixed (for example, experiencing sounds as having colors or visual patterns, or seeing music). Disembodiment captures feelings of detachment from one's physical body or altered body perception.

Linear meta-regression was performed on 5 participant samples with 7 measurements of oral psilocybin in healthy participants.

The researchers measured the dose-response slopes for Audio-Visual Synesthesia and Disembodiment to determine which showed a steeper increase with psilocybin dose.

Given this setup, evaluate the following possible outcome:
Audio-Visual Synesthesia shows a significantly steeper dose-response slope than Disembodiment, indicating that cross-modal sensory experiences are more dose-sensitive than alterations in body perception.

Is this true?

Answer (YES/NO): NO